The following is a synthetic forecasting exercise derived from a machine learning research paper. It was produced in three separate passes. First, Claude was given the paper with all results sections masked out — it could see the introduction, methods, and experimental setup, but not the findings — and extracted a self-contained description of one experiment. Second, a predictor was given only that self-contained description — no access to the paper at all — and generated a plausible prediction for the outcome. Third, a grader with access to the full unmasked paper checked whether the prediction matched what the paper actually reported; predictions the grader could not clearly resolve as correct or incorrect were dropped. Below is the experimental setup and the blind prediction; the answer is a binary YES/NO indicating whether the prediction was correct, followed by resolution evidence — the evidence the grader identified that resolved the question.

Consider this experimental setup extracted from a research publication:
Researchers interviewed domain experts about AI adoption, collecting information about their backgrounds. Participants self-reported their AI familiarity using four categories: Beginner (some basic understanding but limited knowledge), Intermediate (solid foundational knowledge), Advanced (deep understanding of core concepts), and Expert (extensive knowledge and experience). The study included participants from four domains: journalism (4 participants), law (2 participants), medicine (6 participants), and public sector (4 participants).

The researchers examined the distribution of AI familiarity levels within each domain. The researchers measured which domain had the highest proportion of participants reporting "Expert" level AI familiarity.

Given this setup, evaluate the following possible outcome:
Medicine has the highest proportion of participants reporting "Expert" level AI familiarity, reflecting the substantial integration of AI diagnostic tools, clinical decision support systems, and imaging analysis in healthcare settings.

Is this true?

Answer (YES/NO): NO